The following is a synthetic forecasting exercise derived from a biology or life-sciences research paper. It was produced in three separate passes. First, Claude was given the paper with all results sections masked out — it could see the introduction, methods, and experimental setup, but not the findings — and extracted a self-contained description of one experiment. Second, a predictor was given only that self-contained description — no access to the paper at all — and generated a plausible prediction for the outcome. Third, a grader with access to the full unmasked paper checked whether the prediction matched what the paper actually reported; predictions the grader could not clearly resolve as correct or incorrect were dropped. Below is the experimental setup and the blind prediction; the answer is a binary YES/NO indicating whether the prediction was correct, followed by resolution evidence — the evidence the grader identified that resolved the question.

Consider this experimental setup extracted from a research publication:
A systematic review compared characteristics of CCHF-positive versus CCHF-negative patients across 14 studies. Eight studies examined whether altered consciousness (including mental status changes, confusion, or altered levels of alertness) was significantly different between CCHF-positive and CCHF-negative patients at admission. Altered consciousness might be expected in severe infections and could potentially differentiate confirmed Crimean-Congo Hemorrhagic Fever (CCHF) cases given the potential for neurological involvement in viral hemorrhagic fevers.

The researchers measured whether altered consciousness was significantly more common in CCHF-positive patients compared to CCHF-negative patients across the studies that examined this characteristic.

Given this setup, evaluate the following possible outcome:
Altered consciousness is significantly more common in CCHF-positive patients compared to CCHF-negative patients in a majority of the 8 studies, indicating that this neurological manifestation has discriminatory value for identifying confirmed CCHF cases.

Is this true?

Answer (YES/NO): NO